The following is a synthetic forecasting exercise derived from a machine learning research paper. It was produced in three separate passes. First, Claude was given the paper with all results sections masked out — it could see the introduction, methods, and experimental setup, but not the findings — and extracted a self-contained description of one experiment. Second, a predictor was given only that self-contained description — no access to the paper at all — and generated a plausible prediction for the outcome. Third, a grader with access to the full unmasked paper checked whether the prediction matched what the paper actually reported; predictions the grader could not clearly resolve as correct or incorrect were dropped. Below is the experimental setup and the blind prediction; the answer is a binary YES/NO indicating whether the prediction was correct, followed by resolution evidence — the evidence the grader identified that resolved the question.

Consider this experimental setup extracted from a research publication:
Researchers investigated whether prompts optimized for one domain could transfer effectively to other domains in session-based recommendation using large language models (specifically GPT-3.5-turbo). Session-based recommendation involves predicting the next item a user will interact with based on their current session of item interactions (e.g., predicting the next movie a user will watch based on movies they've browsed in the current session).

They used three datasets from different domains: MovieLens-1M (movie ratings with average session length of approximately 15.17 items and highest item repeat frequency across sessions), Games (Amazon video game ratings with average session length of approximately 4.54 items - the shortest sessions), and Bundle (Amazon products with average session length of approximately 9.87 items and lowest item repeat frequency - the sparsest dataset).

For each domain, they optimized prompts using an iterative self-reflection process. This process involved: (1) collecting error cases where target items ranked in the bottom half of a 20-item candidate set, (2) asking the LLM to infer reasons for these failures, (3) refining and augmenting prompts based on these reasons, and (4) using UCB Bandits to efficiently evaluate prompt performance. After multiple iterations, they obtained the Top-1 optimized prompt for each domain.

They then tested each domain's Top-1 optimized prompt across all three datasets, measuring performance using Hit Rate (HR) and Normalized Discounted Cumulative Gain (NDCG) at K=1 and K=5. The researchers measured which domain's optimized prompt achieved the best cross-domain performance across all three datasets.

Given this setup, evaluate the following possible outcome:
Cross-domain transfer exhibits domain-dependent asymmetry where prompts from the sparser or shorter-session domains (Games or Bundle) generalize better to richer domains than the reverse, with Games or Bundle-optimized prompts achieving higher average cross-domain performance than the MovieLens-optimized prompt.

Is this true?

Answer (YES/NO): YES